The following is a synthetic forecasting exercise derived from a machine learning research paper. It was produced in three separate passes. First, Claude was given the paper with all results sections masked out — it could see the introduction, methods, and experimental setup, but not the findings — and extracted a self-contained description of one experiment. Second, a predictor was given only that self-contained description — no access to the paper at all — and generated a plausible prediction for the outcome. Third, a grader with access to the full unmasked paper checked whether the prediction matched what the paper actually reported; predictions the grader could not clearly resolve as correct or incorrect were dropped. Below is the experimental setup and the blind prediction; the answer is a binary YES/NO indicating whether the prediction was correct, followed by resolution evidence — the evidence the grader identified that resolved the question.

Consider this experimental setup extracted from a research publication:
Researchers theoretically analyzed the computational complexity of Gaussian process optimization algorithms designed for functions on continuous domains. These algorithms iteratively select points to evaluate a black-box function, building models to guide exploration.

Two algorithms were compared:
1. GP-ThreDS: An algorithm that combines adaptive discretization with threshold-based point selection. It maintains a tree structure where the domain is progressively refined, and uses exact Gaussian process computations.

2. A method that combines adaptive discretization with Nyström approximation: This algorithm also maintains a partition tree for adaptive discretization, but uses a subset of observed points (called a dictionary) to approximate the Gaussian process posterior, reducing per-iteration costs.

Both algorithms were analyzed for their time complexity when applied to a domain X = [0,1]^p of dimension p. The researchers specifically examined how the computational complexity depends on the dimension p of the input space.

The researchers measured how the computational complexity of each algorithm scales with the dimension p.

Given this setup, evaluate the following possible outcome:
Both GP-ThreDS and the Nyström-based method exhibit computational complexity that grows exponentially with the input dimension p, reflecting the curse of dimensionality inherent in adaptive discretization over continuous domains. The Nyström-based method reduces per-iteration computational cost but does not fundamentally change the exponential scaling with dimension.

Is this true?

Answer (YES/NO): NO